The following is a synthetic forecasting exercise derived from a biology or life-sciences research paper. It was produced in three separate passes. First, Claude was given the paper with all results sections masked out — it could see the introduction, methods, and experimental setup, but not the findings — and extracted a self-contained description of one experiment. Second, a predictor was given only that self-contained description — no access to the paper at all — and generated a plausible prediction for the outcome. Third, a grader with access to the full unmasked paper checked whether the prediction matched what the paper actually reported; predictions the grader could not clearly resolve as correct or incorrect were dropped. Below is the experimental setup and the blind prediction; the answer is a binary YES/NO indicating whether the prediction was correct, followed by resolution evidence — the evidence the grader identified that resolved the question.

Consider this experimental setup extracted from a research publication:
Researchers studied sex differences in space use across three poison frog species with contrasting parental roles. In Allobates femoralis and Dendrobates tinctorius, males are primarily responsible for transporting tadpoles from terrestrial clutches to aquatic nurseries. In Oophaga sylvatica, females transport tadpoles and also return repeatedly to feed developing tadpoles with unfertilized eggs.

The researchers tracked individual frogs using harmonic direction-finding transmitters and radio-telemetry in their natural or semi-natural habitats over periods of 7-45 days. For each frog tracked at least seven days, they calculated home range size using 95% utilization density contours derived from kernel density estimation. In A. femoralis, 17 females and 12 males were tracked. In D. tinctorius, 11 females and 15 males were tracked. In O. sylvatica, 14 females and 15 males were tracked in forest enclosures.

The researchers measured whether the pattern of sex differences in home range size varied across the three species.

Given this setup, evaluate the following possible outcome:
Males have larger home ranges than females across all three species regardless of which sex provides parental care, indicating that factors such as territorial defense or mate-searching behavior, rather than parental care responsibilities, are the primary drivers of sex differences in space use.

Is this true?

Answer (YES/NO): NO